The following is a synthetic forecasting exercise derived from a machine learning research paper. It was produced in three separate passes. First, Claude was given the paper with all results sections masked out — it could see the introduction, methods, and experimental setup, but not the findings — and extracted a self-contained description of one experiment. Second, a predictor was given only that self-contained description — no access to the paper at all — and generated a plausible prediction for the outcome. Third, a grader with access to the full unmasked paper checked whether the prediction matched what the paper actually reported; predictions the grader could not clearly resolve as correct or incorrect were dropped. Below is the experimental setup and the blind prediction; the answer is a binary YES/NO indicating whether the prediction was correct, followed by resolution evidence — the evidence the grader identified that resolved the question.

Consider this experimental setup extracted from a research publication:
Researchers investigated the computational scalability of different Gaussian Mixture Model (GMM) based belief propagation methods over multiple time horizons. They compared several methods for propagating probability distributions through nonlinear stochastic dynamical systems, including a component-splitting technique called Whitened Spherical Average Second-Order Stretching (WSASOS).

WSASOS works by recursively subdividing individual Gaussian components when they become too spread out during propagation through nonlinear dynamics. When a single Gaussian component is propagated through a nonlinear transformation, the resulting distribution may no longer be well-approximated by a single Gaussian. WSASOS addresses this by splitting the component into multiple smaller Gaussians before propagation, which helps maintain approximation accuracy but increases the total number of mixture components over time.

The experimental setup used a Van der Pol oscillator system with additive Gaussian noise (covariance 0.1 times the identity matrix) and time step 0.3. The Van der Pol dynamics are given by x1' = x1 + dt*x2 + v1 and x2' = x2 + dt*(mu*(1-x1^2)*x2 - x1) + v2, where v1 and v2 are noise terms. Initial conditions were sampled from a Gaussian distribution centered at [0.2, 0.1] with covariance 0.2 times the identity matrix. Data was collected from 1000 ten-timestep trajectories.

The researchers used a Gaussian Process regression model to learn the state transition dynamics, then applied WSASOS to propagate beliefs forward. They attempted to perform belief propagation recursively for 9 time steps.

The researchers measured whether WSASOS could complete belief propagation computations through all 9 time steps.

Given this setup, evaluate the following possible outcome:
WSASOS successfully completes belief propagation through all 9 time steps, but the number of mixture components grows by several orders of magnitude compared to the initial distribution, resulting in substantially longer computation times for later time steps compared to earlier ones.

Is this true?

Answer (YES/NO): NO